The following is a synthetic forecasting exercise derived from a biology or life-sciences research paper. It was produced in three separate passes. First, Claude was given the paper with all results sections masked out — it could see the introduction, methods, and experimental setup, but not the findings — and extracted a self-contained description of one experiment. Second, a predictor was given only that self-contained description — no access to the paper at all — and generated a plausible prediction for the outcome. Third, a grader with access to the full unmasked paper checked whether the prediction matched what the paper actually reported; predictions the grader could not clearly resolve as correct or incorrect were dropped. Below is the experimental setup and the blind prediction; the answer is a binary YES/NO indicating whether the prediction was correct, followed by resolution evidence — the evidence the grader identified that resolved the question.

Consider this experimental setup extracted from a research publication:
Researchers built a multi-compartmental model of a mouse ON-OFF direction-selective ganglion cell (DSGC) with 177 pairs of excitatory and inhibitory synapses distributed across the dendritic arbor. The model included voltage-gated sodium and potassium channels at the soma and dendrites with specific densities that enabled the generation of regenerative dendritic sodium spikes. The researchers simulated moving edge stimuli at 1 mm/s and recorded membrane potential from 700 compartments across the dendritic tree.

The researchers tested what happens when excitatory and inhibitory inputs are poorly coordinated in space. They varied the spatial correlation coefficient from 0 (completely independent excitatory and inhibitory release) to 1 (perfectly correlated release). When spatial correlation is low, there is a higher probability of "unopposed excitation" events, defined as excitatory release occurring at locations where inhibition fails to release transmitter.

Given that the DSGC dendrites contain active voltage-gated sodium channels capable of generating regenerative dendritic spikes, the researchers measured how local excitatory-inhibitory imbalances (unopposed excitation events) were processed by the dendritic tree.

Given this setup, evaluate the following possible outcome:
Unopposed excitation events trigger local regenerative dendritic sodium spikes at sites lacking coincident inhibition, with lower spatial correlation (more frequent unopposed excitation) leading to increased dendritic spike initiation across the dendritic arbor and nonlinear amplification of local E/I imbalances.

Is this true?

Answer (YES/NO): YES